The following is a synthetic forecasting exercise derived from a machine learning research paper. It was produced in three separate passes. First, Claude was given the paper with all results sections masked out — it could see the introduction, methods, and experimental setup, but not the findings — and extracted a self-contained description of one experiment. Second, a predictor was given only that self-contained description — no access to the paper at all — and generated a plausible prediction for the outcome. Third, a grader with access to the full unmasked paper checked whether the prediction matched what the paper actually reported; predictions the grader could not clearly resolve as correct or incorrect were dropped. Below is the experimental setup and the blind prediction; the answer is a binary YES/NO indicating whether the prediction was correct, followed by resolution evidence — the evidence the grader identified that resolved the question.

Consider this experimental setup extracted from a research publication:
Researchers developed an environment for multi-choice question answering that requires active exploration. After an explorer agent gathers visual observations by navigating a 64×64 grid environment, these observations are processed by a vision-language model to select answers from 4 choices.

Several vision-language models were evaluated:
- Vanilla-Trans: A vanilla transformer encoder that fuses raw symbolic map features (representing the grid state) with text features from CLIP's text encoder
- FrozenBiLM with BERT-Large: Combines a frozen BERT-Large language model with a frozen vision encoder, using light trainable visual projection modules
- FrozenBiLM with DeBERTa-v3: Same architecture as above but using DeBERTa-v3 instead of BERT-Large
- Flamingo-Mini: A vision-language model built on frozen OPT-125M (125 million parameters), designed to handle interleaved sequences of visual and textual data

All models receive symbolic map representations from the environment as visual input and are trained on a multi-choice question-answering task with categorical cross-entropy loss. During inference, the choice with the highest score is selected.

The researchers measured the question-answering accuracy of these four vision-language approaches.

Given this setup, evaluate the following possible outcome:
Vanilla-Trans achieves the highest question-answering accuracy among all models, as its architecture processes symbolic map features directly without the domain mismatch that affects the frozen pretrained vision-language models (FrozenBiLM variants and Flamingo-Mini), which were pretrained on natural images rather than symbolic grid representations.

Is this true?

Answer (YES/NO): NO